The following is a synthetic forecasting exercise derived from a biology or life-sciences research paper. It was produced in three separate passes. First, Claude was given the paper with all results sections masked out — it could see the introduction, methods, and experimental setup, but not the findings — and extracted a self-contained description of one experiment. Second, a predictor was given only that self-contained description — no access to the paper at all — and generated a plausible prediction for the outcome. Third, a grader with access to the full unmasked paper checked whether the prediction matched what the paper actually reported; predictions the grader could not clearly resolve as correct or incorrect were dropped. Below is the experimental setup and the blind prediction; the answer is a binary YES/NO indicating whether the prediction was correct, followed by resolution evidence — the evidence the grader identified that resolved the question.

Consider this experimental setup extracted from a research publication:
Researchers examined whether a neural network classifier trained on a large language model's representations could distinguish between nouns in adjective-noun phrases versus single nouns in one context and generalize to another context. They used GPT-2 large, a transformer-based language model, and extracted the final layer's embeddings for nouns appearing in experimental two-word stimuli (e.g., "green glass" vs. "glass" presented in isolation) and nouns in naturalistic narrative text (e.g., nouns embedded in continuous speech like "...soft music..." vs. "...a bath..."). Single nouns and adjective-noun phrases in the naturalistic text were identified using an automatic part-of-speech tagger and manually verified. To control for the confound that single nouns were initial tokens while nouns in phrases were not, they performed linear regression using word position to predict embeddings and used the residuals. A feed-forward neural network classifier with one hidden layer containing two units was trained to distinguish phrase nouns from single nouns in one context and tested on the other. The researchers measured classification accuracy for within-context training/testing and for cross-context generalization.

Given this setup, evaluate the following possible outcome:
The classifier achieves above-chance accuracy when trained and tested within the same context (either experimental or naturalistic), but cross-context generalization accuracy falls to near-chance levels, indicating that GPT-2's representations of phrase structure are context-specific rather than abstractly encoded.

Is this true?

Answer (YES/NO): NO